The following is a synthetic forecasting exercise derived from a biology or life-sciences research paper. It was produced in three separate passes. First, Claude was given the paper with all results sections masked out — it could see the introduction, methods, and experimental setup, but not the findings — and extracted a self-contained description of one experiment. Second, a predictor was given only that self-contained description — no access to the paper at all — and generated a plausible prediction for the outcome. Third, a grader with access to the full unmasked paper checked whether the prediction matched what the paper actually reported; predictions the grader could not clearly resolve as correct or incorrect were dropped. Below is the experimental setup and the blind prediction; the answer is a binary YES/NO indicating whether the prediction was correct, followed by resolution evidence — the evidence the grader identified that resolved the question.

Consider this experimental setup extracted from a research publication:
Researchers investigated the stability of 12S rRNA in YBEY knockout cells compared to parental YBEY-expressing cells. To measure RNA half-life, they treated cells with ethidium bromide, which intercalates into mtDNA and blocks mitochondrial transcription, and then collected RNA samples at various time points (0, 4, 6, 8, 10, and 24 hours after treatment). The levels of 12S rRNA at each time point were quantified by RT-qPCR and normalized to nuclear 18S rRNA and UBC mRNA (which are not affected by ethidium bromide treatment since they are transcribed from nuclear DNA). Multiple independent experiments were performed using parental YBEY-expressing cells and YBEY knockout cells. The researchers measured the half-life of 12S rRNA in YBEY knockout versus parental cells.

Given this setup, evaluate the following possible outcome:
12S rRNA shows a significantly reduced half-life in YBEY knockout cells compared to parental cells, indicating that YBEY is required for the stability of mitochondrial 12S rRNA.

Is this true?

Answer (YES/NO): YES